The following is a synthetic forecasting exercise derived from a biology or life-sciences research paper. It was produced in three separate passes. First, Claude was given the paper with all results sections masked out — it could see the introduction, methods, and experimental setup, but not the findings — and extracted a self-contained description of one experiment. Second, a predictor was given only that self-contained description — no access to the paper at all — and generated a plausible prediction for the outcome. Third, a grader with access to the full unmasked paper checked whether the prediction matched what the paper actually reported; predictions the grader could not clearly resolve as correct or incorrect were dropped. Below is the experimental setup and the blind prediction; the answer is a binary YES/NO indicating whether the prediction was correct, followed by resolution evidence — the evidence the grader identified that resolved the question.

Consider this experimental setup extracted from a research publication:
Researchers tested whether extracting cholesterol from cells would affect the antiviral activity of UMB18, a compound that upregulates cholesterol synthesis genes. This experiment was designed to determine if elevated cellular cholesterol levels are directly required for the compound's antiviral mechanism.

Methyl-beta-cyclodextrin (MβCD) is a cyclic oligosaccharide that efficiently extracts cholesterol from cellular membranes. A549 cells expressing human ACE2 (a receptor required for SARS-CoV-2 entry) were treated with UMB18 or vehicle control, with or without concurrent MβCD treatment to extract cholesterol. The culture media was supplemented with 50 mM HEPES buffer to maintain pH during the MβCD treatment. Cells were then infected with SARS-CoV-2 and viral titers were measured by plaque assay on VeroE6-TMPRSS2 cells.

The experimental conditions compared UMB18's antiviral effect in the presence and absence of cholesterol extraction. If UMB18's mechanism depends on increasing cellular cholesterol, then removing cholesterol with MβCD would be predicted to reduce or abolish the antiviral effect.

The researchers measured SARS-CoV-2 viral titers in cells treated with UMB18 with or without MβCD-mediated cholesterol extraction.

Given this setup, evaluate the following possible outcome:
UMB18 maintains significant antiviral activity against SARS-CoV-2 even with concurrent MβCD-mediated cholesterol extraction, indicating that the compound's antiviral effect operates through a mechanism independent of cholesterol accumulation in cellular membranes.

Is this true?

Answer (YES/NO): NO